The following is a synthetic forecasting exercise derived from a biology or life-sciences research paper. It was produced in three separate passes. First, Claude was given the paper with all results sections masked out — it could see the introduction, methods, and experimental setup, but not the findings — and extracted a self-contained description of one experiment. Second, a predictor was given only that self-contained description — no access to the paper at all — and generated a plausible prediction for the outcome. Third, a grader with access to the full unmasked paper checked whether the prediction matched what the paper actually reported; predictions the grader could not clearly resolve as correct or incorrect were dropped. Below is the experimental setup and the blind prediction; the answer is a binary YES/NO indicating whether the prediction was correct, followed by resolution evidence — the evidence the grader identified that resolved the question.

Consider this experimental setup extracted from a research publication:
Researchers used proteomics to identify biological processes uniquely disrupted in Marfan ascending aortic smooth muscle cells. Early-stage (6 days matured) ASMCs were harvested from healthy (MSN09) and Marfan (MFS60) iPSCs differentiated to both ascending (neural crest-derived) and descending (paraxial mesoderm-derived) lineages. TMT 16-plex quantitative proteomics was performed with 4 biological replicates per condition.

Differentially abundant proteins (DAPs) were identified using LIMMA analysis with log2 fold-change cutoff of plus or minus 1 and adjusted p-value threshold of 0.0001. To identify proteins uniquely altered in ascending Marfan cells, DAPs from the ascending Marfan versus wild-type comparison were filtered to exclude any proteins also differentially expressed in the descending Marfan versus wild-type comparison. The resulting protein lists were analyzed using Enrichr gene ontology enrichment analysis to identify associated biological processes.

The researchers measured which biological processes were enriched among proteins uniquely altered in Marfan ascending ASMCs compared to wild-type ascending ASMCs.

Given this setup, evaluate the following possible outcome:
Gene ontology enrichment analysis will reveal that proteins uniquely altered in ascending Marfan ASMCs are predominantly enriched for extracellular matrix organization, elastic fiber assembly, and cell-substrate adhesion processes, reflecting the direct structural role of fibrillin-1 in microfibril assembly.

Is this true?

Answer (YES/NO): NO